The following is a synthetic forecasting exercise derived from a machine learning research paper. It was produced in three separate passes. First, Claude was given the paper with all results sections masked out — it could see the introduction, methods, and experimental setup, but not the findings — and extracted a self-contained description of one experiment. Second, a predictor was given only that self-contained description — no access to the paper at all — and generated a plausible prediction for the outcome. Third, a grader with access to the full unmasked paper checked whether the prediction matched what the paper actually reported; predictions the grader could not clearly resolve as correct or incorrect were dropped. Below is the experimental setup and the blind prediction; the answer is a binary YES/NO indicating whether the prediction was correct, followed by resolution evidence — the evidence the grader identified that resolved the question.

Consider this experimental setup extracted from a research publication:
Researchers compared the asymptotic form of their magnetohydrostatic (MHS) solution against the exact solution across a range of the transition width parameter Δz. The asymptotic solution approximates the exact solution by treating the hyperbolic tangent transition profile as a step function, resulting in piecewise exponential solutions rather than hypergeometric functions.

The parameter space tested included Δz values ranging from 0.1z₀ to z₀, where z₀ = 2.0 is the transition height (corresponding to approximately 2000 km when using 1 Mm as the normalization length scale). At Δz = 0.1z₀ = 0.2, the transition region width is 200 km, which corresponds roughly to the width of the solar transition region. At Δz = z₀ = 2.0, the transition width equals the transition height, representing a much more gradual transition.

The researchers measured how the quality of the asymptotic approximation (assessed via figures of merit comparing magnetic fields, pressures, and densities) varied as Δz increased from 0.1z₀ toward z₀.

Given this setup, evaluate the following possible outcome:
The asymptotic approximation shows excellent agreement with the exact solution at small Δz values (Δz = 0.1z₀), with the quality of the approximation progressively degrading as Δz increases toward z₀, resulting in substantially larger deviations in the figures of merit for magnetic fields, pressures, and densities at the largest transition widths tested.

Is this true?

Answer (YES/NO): NO